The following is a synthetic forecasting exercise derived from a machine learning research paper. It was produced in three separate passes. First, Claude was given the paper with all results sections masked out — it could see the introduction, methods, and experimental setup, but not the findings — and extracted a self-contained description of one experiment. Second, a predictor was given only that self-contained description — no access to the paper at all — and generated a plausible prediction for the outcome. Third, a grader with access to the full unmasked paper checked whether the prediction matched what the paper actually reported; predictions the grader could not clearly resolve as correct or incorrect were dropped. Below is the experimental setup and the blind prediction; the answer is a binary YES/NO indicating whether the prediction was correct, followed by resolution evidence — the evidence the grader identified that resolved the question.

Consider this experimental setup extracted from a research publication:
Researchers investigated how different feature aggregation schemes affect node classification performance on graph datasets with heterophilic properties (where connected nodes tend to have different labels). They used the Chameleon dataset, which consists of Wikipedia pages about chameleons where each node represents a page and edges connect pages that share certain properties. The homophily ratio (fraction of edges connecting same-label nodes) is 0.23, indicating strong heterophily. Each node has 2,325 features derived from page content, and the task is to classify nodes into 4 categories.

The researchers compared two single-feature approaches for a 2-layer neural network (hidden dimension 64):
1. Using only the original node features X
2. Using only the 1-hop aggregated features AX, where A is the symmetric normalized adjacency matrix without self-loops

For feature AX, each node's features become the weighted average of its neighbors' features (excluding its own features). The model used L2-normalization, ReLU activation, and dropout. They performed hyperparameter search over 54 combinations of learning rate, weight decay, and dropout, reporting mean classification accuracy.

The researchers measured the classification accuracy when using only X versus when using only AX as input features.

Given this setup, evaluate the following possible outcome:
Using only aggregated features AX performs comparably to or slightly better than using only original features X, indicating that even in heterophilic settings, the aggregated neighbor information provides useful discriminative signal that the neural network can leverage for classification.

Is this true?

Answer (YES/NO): NO